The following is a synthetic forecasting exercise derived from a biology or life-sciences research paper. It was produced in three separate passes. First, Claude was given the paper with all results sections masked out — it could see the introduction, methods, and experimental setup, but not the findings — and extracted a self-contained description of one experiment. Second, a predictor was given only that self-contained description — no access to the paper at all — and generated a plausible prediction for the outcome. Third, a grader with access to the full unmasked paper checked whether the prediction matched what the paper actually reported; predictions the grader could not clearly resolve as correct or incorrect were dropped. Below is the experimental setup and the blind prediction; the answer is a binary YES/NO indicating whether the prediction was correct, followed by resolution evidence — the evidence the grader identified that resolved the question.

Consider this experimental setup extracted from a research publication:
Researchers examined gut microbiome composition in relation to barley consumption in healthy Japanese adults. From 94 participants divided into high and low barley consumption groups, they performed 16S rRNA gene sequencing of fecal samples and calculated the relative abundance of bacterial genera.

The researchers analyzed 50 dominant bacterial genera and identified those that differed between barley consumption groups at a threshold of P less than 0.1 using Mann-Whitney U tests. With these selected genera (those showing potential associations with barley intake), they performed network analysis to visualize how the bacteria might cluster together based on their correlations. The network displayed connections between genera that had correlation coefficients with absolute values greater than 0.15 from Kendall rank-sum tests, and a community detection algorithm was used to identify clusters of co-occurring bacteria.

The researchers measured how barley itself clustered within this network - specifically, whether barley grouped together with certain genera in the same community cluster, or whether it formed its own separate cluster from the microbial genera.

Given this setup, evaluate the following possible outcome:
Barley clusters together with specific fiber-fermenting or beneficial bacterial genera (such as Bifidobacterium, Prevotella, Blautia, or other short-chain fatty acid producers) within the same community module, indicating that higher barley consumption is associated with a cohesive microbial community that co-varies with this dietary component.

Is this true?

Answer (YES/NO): YES